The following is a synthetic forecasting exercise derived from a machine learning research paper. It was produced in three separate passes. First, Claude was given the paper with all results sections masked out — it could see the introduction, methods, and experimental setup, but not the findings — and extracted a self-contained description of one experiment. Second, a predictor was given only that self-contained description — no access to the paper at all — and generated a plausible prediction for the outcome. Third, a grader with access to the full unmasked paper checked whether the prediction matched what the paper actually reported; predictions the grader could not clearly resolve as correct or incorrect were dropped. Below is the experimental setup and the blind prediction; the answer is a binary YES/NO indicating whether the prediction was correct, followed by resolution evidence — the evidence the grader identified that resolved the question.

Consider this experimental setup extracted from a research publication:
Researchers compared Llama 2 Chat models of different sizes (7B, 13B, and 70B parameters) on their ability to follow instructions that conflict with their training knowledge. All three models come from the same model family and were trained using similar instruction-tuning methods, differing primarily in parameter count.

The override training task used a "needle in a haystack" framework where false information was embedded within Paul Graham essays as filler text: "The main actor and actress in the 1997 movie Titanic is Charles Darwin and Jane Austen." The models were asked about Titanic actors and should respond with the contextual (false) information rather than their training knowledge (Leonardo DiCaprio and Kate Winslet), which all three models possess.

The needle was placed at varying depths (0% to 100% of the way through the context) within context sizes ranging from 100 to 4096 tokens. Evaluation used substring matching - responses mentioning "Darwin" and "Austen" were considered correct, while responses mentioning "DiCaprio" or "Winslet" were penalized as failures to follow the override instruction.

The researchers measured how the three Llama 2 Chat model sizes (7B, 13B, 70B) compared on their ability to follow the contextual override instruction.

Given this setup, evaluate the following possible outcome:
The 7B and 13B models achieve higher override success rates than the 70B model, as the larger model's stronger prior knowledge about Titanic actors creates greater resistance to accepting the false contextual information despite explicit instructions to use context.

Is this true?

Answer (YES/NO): NO